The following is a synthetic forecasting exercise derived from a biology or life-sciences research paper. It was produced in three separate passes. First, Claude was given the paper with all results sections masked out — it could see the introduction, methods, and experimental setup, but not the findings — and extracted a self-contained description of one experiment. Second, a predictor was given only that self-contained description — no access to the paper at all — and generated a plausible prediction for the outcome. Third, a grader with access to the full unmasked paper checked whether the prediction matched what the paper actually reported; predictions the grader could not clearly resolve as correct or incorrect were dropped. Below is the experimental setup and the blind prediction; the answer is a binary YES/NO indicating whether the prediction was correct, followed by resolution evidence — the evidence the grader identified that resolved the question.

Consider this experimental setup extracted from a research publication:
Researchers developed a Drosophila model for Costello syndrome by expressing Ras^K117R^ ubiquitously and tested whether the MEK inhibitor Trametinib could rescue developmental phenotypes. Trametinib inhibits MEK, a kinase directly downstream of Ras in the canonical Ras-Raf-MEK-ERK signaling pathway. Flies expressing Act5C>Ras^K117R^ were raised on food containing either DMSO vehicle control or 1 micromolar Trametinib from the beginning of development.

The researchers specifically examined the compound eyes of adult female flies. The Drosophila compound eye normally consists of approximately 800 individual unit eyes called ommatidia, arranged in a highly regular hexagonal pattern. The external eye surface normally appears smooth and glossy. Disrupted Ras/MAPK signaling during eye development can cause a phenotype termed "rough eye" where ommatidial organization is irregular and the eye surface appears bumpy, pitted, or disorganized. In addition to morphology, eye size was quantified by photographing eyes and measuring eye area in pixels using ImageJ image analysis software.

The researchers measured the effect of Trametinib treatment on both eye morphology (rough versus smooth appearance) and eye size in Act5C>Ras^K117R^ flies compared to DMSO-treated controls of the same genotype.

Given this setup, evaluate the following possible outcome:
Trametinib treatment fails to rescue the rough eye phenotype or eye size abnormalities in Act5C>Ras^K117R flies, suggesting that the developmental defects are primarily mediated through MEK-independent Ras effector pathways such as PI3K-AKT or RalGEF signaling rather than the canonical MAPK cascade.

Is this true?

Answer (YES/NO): NO